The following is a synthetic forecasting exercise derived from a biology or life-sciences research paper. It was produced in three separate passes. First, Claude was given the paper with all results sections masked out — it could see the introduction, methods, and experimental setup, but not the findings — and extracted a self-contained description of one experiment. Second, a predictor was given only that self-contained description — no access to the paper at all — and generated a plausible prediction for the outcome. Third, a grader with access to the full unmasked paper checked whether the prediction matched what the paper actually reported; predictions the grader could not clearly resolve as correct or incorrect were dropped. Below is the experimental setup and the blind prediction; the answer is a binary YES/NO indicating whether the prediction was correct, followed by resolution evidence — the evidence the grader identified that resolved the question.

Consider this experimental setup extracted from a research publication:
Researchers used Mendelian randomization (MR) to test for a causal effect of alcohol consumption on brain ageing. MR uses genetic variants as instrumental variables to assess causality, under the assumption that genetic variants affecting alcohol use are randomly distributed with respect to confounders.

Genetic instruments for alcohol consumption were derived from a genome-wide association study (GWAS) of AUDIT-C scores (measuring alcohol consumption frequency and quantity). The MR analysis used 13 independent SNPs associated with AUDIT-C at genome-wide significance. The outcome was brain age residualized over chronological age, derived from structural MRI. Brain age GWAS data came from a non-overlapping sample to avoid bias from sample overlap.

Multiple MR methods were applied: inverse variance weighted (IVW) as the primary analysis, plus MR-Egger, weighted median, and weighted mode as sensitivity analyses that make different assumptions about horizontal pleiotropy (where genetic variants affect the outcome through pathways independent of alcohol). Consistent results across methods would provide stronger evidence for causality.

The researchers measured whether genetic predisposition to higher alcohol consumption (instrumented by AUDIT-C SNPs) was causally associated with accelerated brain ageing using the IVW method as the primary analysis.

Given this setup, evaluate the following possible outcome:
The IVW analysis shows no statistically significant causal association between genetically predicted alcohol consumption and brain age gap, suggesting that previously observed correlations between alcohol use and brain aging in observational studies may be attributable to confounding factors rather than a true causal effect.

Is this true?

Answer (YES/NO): YES